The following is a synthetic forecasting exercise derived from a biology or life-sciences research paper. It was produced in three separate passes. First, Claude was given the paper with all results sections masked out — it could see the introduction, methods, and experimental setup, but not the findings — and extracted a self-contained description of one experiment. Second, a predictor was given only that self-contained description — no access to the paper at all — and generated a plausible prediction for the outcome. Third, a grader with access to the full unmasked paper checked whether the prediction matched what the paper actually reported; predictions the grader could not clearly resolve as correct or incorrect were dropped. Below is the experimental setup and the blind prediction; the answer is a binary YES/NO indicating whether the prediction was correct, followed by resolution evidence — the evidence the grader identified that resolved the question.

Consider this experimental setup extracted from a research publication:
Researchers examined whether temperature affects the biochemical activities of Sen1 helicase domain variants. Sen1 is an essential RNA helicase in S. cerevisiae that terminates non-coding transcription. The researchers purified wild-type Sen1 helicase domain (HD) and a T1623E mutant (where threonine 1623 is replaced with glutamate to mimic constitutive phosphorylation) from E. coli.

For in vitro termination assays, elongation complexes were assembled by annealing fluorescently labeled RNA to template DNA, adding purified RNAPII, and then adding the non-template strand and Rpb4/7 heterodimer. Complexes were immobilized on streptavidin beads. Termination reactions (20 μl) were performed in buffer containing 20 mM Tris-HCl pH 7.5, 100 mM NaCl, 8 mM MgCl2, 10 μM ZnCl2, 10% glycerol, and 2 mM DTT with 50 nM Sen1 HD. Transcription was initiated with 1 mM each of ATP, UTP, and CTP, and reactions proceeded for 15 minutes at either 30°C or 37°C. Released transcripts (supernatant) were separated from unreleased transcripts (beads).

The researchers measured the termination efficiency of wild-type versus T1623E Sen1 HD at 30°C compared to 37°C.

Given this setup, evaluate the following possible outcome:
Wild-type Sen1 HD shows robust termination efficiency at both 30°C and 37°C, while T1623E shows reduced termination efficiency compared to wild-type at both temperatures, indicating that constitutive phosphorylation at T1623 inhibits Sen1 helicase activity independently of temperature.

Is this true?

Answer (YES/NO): NO